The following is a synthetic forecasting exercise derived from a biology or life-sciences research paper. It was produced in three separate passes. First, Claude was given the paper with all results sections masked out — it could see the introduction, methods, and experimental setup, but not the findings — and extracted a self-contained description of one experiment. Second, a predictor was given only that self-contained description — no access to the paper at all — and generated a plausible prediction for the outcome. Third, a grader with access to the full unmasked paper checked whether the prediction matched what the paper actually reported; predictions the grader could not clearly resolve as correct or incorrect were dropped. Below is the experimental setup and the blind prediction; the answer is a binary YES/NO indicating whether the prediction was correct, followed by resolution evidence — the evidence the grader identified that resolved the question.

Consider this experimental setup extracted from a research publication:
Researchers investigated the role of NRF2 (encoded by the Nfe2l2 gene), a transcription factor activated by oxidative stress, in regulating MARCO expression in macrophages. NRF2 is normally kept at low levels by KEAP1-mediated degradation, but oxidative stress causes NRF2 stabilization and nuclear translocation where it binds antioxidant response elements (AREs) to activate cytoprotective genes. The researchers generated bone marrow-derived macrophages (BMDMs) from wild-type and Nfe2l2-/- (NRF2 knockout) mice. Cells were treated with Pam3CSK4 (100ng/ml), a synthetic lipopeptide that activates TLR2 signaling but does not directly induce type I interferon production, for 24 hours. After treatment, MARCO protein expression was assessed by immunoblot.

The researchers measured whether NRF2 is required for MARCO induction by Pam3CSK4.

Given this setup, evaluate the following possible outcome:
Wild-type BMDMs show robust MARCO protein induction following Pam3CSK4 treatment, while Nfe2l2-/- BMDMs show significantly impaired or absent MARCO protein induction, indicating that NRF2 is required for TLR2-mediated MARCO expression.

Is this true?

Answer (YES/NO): YES